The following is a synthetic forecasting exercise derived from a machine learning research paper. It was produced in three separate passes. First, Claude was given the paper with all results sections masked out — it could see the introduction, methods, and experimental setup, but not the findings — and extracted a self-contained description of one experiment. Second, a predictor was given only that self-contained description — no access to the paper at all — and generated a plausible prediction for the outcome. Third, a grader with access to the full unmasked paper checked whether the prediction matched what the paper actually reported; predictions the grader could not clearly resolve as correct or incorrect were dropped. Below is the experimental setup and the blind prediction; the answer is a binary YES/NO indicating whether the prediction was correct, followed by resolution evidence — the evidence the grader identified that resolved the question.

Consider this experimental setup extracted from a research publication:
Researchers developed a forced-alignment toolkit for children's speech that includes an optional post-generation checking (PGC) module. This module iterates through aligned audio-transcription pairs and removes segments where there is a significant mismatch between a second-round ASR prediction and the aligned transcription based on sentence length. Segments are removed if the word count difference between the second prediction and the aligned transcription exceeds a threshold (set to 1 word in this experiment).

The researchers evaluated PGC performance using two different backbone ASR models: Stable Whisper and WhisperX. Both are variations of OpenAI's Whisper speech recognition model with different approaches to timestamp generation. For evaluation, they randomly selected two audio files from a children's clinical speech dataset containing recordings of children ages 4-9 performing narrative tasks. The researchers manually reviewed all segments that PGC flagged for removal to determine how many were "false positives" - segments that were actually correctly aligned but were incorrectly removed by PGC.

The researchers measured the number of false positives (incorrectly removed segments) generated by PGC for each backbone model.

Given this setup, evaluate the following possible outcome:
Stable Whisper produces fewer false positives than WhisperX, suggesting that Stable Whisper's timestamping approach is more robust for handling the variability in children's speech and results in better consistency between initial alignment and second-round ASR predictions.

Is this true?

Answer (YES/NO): NO